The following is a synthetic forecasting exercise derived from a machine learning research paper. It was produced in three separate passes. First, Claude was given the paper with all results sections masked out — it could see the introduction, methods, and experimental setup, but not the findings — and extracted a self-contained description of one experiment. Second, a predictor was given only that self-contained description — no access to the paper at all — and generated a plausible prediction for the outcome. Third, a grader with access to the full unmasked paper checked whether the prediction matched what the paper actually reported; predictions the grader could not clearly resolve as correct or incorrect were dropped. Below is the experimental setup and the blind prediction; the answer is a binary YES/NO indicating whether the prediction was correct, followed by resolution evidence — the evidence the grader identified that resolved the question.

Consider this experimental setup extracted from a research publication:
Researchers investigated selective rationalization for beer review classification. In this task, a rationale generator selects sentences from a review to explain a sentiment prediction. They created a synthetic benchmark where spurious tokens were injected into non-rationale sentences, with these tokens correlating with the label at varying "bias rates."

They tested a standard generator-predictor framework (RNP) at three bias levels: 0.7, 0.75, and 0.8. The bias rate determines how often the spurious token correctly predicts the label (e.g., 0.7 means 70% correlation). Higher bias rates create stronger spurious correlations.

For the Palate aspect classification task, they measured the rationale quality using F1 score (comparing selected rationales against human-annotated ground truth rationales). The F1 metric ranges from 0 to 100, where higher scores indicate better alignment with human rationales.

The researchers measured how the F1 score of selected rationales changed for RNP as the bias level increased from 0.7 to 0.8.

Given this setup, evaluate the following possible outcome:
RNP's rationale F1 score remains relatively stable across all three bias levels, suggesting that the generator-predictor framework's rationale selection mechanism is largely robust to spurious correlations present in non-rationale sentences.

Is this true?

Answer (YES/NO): NO